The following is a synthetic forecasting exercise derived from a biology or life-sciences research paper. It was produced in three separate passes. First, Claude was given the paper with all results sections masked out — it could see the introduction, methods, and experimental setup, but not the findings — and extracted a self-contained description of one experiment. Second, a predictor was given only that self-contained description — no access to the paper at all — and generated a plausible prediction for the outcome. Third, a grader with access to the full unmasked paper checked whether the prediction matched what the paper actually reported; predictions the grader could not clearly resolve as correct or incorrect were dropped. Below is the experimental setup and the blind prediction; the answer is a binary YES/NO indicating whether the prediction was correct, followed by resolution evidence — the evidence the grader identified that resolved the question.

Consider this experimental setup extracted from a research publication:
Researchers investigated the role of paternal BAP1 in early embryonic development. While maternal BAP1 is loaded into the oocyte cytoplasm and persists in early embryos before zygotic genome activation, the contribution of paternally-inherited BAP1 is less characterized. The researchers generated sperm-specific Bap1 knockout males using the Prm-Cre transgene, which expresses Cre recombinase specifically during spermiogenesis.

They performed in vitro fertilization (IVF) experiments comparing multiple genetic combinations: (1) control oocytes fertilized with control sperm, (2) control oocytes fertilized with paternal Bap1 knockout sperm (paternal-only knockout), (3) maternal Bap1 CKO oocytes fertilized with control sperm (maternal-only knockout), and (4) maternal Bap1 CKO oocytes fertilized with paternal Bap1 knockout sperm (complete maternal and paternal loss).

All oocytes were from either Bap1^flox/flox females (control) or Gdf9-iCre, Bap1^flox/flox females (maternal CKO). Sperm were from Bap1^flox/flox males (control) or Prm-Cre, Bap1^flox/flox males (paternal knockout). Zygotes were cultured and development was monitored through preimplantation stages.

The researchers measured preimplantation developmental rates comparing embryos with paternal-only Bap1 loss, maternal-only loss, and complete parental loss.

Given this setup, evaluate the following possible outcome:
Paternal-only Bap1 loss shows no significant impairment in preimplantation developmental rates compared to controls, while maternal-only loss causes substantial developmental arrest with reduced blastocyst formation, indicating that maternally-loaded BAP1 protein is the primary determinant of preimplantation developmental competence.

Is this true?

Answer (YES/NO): YES